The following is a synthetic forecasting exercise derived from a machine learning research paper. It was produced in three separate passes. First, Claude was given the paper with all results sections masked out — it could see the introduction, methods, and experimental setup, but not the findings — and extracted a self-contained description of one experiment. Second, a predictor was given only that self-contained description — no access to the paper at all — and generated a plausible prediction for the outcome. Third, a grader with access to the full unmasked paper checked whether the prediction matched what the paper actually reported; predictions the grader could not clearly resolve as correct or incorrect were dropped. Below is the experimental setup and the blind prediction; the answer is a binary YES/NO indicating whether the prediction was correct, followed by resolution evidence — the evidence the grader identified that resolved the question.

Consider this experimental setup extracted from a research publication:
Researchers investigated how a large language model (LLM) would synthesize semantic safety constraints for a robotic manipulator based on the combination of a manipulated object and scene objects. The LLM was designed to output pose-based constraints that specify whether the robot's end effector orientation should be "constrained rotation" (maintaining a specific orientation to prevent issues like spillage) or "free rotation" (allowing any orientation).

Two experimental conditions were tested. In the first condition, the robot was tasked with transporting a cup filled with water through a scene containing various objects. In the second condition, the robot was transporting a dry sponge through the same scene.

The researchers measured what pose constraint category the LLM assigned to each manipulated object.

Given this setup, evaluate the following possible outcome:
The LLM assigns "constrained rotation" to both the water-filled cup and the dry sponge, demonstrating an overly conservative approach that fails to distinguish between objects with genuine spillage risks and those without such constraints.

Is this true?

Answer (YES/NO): NO